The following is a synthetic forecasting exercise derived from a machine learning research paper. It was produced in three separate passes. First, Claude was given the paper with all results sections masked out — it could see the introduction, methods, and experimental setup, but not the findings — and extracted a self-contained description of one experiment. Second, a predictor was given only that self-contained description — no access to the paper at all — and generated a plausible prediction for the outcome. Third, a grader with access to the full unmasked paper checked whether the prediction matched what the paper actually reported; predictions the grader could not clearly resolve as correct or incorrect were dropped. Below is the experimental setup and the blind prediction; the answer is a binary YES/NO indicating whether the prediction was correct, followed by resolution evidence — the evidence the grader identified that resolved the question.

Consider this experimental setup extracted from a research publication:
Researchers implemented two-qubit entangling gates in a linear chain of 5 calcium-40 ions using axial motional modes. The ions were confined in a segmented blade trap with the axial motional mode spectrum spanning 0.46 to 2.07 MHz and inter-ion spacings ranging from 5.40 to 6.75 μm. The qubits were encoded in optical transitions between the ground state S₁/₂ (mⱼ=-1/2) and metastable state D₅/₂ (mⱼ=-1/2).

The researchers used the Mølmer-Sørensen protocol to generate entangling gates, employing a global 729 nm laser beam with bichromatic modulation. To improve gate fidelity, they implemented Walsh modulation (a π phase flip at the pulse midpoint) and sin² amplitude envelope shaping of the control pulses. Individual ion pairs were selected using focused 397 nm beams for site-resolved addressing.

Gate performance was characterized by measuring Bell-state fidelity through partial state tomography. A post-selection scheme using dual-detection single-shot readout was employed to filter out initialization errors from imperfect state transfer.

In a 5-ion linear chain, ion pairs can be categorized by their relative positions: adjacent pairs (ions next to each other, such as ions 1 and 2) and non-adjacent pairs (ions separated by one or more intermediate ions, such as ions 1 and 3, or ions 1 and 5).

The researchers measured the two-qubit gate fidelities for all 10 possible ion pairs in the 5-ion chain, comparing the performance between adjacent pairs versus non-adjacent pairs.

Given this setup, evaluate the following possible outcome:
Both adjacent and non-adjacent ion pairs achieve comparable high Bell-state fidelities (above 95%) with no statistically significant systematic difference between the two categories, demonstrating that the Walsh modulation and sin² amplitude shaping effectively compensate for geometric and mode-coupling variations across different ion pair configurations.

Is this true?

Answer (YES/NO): NO